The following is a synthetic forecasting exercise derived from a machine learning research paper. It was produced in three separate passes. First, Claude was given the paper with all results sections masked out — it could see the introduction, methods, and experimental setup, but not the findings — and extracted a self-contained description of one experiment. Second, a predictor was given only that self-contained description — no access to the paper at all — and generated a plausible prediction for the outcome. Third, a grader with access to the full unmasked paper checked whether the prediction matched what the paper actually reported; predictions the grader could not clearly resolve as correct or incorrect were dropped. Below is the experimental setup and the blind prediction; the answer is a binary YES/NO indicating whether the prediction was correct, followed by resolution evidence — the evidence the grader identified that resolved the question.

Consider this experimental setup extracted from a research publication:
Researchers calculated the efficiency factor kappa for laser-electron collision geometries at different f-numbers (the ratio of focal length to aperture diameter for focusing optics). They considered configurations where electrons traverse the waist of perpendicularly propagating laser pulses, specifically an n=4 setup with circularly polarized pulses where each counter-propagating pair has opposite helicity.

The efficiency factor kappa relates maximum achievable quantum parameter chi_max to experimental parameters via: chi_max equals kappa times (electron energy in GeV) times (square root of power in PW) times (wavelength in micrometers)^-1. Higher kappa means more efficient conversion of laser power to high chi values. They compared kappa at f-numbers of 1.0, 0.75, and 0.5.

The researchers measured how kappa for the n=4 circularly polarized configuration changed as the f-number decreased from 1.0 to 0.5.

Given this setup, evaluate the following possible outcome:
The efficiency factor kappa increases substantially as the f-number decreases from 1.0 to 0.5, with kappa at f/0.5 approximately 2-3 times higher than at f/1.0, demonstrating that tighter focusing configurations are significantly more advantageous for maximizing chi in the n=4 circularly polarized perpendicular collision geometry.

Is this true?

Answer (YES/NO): NO